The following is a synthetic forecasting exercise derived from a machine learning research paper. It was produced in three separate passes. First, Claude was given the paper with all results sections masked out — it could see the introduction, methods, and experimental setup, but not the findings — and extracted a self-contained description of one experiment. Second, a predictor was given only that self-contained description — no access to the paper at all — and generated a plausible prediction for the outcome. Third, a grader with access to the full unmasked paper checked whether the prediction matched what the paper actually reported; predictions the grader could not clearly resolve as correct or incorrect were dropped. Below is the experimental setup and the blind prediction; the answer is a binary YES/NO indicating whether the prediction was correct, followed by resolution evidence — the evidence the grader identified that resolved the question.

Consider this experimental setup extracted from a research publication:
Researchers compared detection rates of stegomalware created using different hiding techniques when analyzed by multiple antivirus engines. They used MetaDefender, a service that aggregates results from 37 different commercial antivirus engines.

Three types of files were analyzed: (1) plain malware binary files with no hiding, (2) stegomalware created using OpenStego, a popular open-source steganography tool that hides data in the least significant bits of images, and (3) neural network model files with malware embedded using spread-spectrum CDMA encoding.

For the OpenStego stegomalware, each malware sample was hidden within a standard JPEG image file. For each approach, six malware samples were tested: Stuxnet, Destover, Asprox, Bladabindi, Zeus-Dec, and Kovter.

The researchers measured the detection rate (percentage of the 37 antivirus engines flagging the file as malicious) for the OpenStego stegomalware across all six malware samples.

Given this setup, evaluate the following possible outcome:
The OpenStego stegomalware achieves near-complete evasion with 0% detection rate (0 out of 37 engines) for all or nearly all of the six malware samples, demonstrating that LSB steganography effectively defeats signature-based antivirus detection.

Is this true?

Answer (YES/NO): NO